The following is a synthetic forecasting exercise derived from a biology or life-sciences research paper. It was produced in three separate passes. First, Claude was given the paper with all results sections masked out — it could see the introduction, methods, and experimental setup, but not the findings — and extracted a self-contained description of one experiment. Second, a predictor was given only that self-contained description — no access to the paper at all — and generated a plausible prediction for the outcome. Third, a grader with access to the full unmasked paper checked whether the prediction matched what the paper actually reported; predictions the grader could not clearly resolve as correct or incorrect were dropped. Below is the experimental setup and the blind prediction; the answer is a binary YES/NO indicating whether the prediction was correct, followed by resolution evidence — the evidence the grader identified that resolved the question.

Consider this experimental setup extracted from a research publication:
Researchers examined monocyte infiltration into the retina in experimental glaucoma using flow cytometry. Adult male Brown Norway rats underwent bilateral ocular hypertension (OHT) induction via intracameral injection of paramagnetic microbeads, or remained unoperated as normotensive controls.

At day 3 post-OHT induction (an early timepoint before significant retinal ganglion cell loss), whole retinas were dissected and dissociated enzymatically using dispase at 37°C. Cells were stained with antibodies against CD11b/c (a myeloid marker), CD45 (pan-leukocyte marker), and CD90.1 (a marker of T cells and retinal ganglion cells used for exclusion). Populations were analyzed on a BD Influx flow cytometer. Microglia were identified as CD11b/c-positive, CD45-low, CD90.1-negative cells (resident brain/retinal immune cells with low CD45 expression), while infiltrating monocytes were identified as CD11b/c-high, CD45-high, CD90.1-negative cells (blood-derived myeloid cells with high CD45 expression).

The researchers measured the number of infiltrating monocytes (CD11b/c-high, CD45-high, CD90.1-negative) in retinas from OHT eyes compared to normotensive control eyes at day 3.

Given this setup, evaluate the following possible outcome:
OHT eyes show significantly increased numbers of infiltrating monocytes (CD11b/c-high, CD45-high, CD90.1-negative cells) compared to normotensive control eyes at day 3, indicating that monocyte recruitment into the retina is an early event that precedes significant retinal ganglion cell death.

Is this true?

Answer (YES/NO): YES